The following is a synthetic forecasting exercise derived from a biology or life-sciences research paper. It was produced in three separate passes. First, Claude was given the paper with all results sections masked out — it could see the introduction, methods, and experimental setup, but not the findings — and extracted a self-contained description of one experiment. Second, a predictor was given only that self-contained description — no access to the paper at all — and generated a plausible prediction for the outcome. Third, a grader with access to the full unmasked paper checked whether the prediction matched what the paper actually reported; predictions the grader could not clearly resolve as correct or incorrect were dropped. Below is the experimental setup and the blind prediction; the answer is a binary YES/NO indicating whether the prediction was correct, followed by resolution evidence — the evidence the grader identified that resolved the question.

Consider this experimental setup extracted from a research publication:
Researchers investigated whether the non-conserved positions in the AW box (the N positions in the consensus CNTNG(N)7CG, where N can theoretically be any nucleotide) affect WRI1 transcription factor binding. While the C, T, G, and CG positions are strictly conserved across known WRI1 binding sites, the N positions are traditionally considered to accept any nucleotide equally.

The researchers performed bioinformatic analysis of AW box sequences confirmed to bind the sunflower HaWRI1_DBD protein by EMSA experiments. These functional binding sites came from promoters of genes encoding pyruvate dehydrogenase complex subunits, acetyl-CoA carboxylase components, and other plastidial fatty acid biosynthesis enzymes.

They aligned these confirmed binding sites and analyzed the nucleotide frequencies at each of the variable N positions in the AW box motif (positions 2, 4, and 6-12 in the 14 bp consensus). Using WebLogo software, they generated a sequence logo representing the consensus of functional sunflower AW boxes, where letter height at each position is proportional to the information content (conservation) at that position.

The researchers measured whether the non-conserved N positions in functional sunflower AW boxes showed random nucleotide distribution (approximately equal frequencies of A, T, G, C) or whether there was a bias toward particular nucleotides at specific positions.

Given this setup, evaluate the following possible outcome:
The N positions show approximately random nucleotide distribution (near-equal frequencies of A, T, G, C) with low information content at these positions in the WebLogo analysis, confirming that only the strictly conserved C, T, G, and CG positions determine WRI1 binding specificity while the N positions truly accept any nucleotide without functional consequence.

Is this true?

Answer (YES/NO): NO